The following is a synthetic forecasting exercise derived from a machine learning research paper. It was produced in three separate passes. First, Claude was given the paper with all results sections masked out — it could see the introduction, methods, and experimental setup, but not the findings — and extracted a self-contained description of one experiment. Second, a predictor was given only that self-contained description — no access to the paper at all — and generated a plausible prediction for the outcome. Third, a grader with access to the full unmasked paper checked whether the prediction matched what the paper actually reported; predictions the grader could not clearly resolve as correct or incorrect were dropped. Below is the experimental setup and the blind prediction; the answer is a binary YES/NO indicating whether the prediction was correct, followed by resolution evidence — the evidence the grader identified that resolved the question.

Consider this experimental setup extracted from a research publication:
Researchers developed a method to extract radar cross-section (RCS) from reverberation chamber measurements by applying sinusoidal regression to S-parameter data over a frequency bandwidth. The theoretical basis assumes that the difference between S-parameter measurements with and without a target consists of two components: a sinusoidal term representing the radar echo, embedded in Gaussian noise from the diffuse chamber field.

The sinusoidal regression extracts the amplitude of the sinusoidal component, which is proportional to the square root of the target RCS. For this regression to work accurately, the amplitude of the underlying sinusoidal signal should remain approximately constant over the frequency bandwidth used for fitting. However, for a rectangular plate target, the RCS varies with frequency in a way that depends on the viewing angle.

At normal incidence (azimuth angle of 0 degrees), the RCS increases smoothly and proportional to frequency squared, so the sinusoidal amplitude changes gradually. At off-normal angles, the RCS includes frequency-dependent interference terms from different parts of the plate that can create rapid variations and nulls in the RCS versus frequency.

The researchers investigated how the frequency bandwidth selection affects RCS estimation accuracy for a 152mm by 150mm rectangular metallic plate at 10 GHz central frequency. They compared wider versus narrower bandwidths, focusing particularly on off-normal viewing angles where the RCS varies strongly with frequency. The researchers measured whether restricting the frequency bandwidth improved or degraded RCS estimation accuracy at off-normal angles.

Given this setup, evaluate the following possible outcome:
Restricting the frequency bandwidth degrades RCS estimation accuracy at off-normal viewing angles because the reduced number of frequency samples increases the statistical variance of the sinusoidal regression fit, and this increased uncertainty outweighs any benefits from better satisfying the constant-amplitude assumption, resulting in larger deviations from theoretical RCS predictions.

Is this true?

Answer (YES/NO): NO